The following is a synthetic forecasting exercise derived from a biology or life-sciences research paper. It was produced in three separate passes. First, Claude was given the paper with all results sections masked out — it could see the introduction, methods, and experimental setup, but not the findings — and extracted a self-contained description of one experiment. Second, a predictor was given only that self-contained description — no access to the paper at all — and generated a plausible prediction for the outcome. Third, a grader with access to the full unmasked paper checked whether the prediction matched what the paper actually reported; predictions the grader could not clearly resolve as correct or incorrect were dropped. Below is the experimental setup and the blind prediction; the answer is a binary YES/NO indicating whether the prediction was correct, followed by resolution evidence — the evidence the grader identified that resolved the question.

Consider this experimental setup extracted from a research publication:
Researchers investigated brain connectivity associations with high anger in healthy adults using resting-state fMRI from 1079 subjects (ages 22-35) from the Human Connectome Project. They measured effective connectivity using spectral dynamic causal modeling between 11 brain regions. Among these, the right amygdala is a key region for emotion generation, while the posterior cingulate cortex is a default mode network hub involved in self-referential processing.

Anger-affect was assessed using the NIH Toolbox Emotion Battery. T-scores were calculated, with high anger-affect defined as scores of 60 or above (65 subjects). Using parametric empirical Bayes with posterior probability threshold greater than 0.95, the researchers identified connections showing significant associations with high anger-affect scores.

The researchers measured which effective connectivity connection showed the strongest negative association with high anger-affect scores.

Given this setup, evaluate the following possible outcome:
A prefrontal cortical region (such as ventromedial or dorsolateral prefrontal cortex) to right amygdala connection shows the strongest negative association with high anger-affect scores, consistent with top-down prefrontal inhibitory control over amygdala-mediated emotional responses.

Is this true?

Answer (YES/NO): NO